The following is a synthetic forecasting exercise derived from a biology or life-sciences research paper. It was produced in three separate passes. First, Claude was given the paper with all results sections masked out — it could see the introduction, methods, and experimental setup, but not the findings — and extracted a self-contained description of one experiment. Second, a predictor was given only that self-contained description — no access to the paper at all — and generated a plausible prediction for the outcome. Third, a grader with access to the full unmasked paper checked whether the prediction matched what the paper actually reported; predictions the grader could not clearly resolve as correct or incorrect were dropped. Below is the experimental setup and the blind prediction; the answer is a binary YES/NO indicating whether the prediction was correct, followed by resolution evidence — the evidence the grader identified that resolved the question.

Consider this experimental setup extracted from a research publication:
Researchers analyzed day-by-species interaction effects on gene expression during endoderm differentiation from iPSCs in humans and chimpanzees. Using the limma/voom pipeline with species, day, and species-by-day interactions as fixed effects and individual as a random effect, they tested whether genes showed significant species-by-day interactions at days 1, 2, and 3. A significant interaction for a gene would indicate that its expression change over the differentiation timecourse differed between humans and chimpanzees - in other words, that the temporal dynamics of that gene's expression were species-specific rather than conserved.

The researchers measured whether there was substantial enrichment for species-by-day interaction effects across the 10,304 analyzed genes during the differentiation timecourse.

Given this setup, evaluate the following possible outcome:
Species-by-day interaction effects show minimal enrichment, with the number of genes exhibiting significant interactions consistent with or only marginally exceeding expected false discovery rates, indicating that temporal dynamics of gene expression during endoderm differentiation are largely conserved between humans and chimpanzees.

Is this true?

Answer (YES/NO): YES